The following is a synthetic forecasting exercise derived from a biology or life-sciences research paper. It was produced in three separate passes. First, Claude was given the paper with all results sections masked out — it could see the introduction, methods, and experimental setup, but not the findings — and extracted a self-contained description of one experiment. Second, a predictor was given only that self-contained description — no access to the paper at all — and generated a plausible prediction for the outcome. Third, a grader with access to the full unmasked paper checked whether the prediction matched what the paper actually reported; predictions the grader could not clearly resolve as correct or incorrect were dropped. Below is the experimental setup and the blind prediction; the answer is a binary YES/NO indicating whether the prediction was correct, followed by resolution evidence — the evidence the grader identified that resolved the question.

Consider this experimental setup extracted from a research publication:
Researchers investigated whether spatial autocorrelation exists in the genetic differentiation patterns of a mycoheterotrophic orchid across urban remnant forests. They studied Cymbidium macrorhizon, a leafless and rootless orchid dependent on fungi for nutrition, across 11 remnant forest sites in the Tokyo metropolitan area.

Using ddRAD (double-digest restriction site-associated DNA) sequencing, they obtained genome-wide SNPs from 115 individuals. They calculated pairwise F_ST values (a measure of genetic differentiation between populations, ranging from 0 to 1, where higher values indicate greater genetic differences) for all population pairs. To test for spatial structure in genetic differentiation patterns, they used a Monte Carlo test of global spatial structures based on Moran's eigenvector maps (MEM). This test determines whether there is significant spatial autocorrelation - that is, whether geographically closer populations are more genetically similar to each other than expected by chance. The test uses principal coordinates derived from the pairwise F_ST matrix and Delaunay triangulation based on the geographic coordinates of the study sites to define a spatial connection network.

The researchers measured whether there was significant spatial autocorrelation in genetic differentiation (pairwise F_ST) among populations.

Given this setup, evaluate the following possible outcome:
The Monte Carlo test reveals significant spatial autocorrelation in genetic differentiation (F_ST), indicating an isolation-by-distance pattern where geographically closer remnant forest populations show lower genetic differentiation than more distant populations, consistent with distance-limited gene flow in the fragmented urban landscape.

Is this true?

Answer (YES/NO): NO